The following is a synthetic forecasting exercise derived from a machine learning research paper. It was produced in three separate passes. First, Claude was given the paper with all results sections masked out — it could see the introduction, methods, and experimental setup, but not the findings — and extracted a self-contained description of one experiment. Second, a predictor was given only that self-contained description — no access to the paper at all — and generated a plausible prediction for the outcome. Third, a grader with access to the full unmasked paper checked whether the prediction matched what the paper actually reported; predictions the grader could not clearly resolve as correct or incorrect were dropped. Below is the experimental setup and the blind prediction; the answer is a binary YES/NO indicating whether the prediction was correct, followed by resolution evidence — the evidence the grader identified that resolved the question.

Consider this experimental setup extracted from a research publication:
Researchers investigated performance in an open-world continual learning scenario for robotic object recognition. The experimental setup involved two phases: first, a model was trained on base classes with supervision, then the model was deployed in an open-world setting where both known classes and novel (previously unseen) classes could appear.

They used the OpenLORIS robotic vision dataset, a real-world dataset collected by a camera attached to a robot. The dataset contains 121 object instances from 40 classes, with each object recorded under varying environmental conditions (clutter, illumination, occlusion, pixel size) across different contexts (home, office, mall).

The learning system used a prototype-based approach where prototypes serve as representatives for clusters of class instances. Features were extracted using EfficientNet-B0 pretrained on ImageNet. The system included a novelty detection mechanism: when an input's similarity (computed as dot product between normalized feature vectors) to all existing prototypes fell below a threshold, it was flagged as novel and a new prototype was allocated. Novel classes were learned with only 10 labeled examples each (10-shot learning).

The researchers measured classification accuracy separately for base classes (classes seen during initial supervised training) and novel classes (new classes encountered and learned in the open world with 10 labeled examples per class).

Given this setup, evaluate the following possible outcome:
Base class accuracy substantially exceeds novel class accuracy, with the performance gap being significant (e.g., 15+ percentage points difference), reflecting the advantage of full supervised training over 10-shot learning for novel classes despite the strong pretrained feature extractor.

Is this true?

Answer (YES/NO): YES